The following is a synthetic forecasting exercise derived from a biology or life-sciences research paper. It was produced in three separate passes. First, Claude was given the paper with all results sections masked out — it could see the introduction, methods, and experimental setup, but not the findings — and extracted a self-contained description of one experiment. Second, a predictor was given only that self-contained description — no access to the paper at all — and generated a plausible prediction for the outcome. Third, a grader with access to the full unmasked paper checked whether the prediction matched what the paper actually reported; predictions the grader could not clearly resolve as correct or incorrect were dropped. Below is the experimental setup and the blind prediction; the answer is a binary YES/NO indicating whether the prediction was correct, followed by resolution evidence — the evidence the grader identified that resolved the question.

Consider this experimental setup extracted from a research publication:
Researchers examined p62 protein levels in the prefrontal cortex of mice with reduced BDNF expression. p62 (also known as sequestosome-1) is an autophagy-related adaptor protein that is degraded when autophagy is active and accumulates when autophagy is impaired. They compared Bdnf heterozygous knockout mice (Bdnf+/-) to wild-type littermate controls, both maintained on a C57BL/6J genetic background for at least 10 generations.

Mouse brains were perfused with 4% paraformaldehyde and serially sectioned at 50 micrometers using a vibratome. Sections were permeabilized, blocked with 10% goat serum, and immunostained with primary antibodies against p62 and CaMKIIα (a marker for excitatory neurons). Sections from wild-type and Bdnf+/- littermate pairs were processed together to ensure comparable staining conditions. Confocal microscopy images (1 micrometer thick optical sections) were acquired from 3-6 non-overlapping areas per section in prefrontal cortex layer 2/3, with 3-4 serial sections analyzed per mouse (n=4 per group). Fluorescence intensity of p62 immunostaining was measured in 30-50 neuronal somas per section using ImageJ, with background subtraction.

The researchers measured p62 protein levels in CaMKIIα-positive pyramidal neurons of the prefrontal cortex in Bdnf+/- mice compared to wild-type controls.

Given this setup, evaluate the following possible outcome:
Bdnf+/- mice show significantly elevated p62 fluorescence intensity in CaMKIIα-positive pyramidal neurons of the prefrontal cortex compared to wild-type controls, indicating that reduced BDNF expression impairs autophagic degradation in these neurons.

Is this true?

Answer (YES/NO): YES